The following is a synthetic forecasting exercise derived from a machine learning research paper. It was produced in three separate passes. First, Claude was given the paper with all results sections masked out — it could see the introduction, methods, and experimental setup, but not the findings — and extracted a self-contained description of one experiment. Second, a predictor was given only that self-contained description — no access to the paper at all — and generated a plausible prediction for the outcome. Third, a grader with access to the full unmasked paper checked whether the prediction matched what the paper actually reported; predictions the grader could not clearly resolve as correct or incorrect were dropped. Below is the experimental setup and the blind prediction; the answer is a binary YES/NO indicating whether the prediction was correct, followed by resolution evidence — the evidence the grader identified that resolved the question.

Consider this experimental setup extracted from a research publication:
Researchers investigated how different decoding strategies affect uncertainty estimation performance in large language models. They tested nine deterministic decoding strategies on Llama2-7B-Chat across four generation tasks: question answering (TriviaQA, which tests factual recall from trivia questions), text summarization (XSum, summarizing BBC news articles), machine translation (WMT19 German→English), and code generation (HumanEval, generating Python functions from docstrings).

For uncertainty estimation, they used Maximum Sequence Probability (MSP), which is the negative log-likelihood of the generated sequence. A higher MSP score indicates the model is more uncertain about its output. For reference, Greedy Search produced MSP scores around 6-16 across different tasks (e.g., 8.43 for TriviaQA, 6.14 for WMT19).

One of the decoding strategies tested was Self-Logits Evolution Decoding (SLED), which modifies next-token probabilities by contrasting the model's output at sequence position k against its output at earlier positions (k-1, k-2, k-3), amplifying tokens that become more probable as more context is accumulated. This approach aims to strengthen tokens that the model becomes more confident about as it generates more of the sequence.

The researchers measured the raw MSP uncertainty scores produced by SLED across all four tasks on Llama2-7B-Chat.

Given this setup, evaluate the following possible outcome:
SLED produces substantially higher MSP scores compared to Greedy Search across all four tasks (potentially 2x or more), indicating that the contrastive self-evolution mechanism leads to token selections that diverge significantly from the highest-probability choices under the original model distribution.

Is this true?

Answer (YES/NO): NO